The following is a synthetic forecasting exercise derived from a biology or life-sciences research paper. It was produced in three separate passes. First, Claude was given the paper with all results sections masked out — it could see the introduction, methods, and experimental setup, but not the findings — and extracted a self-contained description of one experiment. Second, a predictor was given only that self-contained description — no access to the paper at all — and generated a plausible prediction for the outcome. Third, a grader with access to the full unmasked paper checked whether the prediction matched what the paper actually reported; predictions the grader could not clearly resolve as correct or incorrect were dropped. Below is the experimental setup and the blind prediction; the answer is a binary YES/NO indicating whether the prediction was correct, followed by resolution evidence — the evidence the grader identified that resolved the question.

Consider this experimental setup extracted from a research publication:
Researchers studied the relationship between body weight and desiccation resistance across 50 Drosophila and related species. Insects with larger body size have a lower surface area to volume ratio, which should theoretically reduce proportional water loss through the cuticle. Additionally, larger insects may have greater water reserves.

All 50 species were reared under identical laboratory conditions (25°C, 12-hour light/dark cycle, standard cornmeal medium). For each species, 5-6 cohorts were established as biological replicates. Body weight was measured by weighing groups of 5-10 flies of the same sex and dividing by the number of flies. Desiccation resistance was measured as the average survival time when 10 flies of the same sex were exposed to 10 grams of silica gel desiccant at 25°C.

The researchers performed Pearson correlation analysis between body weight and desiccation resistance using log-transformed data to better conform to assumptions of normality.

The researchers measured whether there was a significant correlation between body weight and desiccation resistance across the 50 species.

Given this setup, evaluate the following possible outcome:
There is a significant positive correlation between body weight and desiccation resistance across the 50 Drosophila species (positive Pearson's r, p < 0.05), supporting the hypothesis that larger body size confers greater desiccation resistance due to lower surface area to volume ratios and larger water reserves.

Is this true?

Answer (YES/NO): YES